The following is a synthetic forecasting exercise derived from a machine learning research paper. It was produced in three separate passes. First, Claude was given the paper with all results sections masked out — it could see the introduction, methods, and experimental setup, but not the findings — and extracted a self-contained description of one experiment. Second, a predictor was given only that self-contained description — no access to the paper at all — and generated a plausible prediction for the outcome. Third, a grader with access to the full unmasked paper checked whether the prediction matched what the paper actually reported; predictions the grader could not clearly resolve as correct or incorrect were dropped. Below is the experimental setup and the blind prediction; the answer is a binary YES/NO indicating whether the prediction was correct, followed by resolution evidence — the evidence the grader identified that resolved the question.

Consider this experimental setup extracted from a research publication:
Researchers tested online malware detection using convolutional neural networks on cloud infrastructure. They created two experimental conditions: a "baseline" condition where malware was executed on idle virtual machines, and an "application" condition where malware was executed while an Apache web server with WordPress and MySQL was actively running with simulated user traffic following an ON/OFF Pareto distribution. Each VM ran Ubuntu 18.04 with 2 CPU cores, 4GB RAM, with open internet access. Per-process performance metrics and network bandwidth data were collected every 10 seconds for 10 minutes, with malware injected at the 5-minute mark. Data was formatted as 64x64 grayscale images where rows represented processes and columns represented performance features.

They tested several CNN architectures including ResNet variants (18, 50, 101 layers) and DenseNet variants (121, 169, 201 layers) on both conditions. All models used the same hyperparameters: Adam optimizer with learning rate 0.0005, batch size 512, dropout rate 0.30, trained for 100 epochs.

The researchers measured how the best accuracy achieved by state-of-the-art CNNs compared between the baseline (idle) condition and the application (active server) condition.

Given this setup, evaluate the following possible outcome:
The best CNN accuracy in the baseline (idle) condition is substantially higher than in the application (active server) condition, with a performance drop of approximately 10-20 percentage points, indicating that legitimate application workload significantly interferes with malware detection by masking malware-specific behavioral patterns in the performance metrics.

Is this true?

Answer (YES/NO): NO